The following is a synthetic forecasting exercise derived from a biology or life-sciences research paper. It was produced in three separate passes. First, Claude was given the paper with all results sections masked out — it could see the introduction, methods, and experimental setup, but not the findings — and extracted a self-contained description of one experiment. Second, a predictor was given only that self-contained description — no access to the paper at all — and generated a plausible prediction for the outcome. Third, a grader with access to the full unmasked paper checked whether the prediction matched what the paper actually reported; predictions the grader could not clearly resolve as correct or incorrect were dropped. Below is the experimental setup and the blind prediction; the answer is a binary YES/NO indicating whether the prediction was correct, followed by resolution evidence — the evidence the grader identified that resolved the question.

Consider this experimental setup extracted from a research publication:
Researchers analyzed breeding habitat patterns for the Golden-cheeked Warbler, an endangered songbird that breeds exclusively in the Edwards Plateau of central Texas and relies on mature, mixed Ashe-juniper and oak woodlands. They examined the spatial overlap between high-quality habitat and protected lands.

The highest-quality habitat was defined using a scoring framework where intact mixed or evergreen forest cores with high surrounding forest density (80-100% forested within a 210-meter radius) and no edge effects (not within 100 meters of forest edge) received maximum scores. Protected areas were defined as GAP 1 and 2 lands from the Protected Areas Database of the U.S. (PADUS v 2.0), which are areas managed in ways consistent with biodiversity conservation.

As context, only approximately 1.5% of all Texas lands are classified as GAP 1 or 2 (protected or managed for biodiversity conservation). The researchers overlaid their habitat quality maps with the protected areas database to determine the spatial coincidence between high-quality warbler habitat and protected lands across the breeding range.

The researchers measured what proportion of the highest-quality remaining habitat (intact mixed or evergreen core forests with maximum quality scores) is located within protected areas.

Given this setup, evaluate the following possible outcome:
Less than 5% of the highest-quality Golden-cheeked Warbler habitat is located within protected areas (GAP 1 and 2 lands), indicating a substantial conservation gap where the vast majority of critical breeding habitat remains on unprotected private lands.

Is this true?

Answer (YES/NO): NO